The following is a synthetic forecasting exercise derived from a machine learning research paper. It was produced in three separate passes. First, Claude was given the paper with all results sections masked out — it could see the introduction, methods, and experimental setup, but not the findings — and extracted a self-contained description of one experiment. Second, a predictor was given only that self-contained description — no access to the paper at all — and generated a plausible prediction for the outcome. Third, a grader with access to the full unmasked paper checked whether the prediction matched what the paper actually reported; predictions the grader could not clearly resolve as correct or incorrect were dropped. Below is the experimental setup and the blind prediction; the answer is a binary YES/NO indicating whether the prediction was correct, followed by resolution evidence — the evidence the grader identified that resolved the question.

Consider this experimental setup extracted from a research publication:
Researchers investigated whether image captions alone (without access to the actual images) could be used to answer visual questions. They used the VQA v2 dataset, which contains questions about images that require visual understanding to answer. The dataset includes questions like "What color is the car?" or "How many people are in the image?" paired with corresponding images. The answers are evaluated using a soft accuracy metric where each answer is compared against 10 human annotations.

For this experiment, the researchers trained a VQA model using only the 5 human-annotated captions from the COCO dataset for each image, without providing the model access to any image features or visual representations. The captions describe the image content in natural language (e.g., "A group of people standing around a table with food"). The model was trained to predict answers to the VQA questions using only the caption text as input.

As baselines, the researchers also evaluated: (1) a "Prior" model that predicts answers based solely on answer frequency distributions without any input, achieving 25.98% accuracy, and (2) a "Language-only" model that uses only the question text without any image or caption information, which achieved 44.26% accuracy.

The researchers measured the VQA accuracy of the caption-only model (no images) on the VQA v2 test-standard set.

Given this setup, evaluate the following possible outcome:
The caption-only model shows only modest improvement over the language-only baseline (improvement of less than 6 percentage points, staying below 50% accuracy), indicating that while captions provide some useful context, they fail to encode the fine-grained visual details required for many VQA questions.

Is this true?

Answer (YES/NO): NO